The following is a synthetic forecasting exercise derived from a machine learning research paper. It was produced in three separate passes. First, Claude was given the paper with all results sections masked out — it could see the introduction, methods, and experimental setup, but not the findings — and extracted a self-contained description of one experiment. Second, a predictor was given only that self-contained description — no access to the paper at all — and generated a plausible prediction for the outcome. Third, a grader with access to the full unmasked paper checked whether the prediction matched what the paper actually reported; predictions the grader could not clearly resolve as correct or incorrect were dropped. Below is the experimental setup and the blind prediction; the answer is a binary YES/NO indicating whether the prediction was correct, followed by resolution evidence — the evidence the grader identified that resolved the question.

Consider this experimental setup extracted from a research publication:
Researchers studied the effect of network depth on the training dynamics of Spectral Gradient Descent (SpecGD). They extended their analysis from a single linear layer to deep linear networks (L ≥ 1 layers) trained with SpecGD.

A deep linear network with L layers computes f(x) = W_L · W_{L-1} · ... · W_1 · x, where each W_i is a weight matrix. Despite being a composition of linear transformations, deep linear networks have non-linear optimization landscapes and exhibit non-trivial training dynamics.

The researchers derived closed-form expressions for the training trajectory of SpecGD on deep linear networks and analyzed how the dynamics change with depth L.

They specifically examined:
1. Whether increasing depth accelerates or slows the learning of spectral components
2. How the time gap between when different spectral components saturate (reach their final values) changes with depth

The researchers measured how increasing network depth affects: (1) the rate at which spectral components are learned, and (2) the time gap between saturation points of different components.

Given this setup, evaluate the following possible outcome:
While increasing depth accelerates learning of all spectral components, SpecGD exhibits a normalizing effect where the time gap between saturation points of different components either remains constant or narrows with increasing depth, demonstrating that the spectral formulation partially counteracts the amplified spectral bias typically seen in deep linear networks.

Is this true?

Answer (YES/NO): YES